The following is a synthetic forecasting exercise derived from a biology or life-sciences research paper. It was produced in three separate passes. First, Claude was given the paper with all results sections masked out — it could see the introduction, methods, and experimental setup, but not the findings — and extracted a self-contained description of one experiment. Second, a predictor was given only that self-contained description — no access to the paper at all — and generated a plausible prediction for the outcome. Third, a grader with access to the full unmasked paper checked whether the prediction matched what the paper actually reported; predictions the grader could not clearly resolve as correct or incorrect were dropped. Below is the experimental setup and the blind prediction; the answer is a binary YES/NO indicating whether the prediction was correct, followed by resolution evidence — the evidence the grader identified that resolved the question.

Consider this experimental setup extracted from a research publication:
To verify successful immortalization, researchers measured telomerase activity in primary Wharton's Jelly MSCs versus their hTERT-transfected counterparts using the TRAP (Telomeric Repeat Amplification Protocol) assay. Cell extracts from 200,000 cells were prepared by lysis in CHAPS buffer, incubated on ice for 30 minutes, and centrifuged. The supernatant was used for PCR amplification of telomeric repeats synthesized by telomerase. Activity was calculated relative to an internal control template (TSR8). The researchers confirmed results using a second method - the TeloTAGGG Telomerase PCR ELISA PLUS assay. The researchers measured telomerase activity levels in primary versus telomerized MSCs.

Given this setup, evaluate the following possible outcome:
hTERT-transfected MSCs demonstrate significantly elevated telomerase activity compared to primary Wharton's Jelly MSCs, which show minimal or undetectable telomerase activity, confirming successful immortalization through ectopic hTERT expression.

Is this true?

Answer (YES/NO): YES